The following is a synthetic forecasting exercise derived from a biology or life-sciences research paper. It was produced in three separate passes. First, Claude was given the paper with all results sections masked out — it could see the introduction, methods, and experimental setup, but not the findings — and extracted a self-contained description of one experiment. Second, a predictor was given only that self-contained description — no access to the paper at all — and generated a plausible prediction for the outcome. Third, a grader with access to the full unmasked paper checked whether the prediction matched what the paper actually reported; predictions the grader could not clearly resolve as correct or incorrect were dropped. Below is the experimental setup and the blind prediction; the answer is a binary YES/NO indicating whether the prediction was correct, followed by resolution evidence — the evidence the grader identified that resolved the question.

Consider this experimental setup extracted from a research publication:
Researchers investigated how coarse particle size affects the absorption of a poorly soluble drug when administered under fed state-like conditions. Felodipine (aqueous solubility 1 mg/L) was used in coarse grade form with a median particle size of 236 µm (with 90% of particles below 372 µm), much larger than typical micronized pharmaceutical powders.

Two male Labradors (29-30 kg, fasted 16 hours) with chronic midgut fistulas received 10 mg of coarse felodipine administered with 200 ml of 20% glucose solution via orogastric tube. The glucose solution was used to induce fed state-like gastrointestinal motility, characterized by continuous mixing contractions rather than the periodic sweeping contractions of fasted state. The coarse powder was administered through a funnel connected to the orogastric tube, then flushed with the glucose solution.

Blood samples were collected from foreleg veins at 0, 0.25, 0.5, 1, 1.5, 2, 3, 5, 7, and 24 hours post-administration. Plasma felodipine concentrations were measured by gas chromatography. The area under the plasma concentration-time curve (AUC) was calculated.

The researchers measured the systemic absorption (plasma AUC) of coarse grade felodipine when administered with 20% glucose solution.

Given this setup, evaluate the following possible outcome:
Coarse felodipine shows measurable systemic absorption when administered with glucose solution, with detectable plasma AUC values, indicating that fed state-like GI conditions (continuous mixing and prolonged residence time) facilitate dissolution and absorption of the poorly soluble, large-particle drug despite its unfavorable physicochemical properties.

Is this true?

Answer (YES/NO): YES